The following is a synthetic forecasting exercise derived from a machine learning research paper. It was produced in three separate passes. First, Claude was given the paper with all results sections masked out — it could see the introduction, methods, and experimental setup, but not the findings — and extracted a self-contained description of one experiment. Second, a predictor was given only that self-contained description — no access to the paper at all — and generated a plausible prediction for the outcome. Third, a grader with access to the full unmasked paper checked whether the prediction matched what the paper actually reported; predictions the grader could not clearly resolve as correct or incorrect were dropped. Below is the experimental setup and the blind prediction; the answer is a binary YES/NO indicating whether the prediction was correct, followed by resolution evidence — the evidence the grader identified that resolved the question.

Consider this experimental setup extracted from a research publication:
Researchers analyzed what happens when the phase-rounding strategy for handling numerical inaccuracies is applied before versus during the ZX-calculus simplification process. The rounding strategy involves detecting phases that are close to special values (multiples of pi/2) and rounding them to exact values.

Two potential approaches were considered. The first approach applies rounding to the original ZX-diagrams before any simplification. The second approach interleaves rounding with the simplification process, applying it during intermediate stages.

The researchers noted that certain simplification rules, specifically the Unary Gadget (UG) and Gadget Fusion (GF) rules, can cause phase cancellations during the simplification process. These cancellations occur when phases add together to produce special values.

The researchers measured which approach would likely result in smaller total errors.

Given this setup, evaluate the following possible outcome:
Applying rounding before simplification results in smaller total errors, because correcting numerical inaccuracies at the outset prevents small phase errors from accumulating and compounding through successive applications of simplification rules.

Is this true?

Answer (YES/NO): NO